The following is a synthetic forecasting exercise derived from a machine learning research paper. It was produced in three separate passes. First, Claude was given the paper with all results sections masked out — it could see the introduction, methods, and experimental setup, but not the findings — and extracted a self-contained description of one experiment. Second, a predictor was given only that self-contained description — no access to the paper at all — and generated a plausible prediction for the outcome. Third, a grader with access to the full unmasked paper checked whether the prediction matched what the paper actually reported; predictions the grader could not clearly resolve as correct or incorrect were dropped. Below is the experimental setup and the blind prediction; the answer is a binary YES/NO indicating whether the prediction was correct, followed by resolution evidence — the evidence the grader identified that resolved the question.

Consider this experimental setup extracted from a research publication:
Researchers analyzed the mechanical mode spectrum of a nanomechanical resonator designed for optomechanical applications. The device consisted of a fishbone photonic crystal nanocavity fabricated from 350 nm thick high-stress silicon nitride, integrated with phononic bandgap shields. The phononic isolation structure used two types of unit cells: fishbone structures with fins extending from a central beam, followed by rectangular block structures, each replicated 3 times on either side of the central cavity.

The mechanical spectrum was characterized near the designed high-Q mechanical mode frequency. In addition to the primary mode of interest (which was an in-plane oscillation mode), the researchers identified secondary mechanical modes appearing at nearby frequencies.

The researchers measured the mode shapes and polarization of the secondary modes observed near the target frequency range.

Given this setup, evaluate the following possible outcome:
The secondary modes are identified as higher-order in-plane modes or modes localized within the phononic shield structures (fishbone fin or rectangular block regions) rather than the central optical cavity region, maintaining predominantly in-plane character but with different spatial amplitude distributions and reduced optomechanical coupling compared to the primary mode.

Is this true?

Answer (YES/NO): NO